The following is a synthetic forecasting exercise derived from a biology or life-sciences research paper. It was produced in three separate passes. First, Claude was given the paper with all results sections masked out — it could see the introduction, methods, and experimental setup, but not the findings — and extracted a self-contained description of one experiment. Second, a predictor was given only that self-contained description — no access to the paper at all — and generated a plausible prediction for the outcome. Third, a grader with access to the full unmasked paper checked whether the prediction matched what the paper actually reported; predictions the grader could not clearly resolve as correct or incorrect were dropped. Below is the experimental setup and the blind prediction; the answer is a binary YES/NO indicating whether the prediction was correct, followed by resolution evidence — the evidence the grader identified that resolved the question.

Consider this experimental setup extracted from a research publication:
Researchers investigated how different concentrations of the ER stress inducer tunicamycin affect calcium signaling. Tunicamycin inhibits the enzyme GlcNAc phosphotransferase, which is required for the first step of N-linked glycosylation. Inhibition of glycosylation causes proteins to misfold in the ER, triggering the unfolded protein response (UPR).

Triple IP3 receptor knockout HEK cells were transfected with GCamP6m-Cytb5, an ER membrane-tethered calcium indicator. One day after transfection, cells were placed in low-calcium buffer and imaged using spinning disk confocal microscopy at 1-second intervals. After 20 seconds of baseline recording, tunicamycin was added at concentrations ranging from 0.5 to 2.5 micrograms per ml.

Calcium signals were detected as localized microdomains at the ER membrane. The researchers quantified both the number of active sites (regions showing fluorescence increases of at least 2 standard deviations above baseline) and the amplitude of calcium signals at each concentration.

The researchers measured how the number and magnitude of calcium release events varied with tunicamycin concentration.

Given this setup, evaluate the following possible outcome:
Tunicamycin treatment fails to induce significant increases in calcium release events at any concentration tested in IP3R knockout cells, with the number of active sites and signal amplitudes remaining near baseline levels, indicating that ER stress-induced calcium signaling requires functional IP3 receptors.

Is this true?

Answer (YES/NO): NO